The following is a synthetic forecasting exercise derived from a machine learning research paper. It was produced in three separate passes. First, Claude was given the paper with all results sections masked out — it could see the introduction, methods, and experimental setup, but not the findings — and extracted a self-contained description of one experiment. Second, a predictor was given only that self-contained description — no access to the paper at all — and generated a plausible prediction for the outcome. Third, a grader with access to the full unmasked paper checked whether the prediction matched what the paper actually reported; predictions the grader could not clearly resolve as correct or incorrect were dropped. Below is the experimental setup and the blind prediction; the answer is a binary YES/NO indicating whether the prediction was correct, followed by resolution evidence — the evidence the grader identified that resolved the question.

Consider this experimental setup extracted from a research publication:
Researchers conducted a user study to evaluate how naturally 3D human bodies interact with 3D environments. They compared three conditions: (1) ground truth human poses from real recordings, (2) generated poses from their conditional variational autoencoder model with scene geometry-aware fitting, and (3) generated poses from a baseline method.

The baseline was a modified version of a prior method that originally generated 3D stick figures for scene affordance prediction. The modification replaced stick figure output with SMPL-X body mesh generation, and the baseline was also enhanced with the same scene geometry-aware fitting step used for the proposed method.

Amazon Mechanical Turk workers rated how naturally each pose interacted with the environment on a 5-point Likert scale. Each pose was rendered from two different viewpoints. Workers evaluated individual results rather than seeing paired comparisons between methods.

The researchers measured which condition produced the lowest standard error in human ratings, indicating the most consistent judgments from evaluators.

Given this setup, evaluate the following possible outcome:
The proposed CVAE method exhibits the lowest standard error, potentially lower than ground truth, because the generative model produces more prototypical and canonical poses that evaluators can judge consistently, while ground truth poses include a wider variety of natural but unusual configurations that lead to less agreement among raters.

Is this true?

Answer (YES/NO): NO